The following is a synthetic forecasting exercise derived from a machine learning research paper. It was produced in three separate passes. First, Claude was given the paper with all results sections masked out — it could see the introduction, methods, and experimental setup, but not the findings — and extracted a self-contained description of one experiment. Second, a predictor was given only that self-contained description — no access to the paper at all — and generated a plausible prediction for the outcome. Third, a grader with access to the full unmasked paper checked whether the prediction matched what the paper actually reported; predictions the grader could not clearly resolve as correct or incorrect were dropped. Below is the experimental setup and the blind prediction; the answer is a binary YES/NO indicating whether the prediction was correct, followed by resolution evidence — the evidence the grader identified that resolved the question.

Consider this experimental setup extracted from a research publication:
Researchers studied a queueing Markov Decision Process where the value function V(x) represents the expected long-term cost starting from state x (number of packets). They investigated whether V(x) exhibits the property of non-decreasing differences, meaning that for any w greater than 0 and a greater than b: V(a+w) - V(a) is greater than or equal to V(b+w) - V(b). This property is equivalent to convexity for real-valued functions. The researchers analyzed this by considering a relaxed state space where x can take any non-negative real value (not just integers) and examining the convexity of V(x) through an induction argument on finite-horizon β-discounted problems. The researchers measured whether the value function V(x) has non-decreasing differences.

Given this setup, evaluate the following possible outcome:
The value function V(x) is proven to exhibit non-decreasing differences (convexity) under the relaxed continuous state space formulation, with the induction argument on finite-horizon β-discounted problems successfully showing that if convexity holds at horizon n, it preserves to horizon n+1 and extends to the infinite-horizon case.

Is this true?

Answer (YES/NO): YES